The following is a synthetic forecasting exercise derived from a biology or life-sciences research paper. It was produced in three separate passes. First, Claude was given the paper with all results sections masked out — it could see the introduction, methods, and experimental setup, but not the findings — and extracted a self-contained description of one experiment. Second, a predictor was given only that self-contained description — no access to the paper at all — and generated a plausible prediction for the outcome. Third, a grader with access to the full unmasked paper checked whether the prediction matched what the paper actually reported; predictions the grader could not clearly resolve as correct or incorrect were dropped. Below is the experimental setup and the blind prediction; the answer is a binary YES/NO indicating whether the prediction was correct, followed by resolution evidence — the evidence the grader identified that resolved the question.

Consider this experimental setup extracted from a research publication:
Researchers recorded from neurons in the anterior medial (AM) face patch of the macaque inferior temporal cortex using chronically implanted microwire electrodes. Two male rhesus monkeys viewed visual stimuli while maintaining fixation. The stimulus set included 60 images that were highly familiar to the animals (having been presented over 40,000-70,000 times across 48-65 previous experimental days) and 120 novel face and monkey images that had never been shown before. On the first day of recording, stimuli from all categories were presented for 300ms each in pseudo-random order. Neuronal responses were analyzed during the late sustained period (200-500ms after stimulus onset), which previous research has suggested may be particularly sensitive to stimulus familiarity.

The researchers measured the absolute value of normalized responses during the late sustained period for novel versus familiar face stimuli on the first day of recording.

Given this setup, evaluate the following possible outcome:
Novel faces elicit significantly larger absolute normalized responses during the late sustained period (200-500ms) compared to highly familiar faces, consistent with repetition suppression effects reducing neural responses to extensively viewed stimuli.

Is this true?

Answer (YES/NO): YES